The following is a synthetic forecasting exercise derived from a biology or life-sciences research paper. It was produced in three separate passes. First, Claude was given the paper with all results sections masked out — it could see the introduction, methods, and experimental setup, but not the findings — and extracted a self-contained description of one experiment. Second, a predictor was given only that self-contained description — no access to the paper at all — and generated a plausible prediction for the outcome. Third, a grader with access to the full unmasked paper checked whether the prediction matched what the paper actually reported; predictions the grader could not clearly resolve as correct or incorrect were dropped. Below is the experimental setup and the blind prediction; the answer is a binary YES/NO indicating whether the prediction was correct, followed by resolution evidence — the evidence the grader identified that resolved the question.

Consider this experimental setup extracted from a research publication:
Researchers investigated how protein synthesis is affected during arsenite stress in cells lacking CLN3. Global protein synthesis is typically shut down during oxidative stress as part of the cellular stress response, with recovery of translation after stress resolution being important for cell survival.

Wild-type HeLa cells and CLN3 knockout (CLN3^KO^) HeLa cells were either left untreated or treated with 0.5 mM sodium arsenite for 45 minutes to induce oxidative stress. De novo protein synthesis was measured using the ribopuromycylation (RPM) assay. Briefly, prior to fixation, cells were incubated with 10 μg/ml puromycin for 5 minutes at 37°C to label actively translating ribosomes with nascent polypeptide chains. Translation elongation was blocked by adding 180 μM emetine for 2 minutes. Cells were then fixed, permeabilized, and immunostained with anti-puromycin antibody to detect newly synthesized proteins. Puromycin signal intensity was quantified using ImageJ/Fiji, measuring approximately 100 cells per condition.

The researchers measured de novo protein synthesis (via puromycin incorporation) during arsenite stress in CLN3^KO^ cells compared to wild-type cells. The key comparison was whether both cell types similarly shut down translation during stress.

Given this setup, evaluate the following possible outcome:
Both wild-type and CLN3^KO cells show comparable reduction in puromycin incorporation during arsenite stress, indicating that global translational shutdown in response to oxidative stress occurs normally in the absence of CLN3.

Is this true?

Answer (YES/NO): NO